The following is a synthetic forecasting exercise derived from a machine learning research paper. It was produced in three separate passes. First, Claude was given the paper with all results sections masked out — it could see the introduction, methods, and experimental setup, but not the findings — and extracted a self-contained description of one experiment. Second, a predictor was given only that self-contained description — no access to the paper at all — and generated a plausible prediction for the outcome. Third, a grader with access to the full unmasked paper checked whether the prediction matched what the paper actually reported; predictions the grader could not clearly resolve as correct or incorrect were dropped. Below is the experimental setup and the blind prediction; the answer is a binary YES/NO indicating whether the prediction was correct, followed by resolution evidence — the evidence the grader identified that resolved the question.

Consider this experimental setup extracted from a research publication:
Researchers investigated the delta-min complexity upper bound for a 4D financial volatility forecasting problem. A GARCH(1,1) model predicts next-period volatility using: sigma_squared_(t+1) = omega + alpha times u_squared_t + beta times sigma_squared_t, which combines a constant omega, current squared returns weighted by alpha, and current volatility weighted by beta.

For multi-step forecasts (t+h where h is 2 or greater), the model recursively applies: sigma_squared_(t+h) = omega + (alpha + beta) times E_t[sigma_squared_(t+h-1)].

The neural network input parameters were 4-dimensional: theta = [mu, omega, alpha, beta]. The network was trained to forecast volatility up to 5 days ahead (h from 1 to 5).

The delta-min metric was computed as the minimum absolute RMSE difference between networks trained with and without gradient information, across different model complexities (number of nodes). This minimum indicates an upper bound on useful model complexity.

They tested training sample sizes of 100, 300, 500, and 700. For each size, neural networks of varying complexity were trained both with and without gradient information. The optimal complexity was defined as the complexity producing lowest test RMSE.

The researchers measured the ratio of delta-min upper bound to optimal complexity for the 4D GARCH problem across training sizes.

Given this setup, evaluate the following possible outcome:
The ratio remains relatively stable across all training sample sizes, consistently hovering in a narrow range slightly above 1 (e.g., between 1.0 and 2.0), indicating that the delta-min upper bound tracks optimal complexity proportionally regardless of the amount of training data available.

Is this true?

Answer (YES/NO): NO